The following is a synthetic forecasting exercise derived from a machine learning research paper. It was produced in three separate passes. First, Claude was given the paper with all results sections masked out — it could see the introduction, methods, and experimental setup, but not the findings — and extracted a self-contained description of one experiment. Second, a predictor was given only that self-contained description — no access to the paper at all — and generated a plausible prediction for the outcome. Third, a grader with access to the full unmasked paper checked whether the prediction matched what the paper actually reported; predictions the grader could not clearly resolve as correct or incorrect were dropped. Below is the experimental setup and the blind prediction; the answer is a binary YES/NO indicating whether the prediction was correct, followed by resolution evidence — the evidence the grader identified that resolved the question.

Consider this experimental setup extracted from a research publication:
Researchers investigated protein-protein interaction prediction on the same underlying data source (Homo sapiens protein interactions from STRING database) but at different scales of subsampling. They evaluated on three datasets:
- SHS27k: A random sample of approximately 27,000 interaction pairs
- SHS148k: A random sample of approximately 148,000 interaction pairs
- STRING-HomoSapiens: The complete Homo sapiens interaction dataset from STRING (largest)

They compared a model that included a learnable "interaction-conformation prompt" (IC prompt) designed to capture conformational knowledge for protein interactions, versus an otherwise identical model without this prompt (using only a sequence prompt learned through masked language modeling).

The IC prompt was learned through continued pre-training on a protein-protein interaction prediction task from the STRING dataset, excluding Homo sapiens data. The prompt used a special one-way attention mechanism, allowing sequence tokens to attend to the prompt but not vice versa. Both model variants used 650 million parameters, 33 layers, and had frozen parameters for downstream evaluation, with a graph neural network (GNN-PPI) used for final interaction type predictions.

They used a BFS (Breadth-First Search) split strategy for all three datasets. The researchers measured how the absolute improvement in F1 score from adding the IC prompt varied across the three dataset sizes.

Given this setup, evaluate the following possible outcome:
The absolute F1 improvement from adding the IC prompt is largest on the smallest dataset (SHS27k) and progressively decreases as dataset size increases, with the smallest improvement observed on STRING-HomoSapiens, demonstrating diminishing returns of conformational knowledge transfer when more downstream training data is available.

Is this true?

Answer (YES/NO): NO